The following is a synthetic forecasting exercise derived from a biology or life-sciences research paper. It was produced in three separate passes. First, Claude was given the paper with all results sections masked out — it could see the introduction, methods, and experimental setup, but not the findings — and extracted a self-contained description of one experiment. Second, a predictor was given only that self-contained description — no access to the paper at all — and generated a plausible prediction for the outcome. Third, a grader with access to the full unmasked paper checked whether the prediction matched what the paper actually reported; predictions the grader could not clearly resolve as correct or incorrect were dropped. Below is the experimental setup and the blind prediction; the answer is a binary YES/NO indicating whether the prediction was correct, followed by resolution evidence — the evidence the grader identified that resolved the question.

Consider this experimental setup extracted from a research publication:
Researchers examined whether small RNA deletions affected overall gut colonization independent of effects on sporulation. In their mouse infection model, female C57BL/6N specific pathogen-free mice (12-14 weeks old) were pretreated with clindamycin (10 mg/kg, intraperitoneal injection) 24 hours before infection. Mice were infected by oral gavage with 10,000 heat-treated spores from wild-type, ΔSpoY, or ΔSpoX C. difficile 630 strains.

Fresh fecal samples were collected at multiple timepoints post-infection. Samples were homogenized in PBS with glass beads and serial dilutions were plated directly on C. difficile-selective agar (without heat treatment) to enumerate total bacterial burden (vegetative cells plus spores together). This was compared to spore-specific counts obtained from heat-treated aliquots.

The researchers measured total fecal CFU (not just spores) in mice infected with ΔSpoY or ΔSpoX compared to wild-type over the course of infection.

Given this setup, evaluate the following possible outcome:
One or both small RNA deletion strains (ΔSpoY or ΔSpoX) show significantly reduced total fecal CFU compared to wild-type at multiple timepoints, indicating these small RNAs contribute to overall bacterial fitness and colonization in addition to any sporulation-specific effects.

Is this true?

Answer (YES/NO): YES